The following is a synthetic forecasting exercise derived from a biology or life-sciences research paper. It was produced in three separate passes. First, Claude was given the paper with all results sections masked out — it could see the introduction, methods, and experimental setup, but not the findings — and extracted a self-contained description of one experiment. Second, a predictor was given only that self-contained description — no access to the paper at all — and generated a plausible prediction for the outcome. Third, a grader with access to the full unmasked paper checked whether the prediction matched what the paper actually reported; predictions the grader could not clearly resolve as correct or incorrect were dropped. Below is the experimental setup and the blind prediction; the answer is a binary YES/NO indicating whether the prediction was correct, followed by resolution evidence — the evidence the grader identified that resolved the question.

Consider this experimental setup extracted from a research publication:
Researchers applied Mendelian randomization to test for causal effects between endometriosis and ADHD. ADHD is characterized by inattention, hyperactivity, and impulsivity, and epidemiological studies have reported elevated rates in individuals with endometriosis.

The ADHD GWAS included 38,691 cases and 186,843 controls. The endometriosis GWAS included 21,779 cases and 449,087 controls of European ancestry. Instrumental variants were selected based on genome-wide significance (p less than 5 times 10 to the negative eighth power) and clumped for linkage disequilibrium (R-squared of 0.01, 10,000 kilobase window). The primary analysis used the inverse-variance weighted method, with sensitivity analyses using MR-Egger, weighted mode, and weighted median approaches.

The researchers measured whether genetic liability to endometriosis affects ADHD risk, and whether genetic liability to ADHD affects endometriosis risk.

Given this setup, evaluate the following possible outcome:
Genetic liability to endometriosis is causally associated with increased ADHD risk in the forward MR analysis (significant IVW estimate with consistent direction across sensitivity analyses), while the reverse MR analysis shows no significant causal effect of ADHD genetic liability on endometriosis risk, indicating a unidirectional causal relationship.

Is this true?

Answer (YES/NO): NO